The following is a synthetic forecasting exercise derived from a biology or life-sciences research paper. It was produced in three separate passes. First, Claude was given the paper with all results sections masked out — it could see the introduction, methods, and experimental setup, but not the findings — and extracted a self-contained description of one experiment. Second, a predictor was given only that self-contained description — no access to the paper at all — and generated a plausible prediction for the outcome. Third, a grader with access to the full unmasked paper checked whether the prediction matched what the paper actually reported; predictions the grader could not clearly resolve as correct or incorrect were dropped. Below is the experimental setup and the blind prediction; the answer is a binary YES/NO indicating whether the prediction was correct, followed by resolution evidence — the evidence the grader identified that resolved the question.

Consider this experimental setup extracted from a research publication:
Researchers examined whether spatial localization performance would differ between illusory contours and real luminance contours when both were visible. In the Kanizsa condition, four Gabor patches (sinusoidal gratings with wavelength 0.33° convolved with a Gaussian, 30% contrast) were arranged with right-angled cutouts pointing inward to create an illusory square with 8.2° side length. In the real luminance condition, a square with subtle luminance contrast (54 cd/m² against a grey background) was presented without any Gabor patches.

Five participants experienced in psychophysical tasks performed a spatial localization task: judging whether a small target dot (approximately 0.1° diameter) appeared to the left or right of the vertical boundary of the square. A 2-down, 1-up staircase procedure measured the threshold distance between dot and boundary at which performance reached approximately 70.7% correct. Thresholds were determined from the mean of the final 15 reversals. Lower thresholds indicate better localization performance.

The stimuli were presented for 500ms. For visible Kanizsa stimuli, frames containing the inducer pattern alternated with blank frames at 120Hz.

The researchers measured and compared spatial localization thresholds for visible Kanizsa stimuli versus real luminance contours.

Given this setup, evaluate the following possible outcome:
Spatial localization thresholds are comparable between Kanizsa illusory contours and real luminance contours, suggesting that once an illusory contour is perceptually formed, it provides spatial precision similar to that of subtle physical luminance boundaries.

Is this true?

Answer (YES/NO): YES